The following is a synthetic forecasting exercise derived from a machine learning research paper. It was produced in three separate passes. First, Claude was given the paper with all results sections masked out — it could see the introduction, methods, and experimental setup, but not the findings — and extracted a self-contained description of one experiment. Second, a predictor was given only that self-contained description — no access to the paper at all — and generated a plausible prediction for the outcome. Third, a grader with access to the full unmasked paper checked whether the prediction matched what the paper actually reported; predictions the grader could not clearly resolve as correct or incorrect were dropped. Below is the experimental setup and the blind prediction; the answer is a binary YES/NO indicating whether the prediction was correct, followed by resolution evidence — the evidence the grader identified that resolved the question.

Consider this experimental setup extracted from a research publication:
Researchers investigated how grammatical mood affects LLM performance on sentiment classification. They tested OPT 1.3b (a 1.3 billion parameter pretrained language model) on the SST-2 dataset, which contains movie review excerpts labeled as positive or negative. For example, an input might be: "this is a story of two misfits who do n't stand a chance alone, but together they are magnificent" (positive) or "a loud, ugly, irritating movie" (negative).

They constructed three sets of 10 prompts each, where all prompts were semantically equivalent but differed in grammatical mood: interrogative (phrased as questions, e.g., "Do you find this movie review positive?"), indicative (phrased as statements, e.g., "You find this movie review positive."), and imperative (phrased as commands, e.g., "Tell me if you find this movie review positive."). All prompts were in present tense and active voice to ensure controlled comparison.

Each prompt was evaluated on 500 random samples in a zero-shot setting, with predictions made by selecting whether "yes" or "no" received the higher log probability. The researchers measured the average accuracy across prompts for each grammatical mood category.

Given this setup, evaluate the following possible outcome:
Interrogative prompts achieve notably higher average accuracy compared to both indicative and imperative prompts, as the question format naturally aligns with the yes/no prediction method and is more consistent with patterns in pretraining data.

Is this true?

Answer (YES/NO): YES